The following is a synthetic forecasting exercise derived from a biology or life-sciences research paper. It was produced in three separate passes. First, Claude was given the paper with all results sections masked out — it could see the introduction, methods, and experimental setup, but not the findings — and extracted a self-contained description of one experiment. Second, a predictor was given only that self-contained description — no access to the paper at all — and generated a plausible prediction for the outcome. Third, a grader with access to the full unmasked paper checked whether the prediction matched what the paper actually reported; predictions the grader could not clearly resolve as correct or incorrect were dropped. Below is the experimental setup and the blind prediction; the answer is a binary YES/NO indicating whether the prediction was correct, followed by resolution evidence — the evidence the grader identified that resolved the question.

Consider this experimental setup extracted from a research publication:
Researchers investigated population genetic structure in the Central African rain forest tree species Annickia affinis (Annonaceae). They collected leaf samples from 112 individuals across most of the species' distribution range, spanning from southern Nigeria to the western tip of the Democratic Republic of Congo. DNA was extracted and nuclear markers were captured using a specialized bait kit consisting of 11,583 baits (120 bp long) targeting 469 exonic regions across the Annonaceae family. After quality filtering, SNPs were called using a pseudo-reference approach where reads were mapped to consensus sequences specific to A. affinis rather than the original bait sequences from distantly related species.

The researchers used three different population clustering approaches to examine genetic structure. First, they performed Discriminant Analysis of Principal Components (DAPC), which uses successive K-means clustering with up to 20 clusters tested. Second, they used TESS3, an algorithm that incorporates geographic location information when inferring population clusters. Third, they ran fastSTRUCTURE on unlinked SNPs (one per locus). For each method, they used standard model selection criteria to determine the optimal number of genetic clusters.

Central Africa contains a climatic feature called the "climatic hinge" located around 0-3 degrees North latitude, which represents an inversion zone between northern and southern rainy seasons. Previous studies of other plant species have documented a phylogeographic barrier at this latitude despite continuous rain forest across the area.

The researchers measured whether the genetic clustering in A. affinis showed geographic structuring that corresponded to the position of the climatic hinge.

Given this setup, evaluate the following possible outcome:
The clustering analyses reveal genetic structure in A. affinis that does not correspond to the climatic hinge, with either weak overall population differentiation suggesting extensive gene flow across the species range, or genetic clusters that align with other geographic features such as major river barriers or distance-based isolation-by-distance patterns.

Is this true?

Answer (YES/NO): NO